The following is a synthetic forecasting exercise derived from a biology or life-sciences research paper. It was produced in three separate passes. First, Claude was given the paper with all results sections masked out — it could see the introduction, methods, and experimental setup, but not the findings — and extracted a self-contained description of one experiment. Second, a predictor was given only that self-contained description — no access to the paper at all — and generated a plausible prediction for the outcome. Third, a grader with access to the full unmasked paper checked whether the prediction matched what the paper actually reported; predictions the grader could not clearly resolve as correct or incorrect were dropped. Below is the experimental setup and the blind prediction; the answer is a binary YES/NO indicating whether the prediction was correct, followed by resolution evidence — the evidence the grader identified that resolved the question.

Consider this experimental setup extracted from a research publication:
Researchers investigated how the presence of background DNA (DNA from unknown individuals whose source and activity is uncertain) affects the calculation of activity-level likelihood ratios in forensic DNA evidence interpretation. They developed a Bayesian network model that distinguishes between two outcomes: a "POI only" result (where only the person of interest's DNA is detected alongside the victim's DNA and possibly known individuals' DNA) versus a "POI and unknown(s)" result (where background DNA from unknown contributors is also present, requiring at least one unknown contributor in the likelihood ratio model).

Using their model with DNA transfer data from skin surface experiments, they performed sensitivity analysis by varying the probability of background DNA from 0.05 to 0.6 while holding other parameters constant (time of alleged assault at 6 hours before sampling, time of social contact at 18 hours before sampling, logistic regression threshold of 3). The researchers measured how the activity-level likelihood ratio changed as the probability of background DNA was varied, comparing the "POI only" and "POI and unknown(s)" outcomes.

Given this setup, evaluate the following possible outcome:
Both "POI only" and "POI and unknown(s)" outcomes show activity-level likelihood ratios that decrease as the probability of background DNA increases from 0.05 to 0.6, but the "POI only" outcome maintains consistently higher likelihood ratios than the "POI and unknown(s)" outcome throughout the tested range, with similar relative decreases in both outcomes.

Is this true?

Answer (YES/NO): NO